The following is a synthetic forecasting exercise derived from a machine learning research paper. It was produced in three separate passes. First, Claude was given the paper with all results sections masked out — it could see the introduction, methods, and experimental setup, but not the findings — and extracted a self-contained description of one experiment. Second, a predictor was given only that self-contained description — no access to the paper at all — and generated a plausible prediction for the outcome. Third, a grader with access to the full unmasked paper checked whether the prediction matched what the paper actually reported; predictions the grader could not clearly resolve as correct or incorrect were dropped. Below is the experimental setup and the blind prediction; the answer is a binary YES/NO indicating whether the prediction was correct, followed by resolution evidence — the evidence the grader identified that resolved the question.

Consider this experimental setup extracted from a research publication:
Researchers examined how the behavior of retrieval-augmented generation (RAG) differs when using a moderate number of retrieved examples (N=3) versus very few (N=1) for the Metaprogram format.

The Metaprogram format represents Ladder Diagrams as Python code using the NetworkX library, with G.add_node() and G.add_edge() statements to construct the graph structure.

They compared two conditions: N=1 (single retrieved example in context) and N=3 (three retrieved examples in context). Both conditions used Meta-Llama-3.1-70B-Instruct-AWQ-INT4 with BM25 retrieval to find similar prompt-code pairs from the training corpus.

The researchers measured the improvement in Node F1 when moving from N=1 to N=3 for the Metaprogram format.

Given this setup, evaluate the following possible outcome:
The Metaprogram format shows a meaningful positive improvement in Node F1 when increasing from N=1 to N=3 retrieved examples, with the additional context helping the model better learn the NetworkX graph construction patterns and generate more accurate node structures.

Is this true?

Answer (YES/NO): YES